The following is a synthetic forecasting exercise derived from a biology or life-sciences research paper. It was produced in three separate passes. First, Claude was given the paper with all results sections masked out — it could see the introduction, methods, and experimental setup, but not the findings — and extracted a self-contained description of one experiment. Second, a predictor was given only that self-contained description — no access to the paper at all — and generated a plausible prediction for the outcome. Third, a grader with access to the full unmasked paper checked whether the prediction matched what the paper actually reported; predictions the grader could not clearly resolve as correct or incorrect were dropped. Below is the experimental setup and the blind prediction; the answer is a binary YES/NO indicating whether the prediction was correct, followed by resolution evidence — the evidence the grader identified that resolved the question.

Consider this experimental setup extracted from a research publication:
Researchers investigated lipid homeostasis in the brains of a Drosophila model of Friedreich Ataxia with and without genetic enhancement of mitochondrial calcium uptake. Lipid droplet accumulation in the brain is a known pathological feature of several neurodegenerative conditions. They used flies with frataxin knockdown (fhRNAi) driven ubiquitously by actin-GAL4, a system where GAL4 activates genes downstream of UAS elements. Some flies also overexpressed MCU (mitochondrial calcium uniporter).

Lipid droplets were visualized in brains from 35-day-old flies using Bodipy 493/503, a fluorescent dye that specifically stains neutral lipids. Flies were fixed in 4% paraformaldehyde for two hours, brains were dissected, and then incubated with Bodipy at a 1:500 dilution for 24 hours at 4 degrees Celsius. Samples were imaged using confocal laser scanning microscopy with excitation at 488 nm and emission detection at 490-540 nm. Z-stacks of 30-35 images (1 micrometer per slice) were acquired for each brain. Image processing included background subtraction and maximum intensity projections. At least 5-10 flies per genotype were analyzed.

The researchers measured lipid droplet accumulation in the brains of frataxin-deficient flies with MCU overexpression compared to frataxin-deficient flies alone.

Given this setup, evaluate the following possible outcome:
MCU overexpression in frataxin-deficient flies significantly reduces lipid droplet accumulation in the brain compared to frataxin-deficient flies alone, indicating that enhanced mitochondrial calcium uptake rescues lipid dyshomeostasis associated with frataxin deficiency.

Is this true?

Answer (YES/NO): YES